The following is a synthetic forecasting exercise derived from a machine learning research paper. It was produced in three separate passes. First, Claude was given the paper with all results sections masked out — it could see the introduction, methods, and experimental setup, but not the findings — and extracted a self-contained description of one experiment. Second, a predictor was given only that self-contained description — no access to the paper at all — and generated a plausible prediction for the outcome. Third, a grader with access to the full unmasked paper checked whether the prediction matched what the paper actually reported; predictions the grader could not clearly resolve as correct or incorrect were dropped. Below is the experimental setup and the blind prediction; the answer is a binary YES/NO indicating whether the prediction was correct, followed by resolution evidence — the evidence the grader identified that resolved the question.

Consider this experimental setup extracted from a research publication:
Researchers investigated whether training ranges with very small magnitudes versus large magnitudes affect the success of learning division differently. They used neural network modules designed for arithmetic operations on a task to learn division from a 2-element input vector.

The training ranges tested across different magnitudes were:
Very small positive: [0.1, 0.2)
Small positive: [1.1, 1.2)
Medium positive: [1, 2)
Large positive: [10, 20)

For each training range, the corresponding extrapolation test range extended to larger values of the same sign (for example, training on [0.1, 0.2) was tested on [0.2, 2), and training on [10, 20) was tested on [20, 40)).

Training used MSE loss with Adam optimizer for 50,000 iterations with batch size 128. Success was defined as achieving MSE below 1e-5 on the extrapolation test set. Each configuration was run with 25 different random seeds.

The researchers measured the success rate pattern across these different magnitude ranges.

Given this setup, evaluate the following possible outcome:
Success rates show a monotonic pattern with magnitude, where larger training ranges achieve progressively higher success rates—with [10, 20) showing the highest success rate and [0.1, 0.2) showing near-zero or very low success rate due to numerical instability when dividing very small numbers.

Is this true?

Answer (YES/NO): NO